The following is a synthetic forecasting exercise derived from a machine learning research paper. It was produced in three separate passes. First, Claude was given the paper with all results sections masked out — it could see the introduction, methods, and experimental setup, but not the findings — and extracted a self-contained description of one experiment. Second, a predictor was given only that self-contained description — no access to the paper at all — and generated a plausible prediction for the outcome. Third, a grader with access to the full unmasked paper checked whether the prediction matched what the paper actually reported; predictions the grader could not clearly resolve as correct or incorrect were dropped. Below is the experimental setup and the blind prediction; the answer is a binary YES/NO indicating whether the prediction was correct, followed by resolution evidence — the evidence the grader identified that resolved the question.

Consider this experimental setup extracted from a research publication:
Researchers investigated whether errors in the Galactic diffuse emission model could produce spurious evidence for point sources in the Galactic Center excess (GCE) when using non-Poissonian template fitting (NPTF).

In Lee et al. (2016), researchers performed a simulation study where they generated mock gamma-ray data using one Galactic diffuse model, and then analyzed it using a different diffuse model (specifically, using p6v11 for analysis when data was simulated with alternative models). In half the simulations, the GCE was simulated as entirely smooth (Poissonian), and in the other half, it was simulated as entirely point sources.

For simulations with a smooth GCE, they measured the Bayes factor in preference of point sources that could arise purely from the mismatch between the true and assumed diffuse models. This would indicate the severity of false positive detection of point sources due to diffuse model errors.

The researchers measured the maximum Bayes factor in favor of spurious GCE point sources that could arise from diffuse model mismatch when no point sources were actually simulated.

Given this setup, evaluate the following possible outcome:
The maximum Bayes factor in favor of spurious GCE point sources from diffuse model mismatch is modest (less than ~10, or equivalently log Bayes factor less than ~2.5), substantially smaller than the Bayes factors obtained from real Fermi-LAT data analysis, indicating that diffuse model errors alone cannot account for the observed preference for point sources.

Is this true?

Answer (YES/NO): YES